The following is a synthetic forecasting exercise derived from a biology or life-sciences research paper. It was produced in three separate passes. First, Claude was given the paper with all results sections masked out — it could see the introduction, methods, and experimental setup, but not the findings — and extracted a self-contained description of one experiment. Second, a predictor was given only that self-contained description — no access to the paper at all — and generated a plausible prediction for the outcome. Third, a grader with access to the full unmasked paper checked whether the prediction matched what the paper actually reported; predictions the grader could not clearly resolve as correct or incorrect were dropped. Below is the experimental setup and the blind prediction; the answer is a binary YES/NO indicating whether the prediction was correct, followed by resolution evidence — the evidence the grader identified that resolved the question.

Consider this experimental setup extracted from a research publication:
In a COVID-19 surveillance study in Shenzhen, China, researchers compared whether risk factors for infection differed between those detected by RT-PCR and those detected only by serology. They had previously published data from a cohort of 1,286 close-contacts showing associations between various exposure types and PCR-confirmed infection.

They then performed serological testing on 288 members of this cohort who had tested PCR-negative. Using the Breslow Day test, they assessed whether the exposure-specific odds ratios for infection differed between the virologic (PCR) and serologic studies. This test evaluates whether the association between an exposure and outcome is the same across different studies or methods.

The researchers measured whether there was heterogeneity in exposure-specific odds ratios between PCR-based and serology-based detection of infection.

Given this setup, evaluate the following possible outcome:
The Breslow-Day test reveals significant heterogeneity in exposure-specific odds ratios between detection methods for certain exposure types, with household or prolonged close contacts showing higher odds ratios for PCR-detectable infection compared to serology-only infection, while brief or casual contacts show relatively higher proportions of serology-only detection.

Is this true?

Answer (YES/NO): NO